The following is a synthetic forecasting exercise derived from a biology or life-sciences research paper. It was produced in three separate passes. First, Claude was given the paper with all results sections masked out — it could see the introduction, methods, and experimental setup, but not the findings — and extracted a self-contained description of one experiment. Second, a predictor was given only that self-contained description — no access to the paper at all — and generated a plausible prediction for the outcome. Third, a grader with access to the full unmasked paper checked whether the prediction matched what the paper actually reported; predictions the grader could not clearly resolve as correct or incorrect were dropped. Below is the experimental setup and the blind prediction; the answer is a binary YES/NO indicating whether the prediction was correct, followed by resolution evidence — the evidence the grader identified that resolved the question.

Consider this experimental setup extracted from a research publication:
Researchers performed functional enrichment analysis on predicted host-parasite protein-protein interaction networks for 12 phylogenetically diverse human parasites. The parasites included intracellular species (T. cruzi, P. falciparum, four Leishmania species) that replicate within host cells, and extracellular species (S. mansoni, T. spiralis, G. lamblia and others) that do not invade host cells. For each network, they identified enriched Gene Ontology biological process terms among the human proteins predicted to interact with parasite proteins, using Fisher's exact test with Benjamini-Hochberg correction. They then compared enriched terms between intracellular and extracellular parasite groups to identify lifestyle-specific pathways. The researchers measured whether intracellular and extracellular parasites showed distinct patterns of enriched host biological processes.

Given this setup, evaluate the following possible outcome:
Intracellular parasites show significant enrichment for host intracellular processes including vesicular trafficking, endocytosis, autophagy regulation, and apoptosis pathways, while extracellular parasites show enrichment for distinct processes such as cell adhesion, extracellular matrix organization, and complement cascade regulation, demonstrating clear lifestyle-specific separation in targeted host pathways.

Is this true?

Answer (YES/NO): NO